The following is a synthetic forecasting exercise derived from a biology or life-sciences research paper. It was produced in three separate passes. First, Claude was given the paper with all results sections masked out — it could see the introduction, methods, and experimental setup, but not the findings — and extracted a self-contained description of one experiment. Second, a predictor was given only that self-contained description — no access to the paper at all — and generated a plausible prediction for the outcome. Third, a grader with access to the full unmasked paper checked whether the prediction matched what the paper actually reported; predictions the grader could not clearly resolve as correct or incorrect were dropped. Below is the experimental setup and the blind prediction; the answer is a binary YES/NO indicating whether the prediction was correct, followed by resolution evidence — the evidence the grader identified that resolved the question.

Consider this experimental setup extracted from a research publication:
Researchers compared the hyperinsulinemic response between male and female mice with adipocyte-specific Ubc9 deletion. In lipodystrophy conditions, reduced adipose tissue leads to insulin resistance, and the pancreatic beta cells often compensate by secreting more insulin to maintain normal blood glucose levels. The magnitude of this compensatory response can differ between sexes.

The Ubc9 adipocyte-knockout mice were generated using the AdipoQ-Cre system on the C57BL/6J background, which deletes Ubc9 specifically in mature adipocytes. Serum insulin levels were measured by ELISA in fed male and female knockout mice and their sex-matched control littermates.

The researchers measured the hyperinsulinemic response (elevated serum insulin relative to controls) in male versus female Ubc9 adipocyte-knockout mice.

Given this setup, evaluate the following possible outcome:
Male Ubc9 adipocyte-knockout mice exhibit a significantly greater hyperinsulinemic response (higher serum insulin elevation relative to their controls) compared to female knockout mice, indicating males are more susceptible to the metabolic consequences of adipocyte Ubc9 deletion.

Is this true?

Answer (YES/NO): NO